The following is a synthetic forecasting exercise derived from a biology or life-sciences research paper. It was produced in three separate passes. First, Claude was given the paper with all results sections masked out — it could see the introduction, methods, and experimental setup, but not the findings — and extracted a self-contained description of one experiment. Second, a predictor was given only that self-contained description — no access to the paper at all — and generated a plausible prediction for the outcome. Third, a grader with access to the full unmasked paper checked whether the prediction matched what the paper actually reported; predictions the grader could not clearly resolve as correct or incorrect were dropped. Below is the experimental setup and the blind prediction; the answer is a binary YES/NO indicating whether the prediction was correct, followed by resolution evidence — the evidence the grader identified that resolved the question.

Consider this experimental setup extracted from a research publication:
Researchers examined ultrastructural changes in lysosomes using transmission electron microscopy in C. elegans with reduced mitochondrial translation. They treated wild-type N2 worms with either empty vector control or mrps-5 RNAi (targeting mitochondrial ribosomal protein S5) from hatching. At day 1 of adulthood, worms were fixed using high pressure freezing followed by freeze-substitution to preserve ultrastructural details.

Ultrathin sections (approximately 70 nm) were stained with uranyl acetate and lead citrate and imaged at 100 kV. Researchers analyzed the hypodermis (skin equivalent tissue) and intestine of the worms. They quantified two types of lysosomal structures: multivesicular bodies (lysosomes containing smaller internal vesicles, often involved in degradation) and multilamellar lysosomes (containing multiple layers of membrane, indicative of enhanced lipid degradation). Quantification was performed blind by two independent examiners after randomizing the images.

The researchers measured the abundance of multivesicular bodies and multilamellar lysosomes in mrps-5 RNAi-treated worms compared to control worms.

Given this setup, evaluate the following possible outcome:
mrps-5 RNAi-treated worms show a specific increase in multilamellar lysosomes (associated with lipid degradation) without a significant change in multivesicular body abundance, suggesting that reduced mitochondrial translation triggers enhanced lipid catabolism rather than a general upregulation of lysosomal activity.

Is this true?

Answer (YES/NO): YES